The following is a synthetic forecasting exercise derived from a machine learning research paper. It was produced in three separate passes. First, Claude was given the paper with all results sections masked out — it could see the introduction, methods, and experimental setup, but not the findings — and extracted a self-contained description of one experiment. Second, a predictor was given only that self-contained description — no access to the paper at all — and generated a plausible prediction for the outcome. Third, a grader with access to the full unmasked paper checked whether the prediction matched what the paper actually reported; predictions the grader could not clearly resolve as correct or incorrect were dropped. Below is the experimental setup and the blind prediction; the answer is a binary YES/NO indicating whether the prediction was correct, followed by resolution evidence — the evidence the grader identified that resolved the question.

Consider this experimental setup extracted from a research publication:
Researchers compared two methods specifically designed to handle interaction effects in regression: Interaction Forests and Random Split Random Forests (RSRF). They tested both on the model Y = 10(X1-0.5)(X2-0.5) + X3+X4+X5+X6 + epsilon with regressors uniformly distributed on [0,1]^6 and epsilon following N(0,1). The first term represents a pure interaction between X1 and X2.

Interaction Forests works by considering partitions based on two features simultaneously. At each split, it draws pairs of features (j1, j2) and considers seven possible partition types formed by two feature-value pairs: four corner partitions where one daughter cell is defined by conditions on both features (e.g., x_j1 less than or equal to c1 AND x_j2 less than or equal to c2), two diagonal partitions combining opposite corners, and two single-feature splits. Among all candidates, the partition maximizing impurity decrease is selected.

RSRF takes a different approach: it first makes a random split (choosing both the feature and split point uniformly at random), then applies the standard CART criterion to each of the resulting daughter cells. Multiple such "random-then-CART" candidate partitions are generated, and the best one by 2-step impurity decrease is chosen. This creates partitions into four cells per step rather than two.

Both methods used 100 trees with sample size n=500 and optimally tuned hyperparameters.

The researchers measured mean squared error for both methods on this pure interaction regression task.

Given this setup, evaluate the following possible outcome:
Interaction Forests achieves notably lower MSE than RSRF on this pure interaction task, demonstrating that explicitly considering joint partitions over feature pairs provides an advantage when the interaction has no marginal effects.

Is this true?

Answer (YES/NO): YES